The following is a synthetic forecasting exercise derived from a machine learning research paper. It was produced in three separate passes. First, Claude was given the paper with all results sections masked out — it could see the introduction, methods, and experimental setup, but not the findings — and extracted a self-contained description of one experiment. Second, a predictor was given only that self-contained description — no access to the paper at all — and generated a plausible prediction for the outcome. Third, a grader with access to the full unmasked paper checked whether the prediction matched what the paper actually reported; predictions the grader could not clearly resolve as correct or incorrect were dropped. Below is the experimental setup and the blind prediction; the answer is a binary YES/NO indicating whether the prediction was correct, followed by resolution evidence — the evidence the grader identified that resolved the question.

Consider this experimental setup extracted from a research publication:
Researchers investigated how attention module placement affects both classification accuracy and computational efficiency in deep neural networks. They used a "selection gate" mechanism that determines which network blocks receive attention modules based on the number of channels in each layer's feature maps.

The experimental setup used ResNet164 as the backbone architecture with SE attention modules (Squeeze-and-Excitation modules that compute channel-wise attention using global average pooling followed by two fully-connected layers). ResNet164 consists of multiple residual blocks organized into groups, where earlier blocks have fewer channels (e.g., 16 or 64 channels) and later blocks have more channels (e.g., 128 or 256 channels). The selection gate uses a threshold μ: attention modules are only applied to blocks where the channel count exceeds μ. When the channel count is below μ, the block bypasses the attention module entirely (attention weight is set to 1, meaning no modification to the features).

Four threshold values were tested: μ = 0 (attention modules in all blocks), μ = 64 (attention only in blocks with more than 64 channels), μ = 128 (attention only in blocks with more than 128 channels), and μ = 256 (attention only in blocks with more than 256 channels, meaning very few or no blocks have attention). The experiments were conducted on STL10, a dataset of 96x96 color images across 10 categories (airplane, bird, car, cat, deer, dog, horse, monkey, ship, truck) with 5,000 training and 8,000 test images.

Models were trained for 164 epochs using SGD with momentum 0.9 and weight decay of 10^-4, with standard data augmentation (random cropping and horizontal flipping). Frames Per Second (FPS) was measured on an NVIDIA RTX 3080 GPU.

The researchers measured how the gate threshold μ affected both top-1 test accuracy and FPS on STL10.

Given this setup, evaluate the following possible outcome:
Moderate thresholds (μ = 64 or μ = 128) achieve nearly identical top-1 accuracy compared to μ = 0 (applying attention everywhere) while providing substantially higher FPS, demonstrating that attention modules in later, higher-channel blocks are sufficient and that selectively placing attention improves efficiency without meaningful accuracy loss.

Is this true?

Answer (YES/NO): NO